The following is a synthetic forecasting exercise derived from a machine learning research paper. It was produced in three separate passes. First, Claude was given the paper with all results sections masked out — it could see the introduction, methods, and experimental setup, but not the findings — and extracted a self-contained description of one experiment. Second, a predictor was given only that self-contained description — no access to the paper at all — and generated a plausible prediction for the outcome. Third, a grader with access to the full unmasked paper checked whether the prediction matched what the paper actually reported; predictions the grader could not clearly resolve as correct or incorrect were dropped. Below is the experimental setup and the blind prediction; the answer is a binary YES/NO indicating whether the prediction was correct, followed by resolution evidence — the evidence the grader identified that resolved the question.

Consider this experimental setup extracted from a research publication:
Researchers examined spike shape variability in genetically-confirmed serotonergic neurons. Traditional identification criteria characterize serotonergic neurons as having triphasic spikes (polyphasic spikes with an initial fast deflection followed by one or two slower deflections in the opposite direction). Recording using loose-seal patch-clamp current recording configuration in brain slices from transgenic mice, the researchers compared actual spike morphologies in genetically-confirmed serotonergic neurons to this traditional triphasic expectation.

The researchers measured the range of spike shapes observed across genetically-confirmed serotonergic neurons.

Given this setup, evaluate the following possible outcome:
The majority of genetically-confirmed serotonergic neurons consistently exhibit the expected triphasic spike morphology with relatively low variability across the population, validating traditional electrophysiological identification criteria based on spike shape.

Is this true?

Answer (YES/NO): NO